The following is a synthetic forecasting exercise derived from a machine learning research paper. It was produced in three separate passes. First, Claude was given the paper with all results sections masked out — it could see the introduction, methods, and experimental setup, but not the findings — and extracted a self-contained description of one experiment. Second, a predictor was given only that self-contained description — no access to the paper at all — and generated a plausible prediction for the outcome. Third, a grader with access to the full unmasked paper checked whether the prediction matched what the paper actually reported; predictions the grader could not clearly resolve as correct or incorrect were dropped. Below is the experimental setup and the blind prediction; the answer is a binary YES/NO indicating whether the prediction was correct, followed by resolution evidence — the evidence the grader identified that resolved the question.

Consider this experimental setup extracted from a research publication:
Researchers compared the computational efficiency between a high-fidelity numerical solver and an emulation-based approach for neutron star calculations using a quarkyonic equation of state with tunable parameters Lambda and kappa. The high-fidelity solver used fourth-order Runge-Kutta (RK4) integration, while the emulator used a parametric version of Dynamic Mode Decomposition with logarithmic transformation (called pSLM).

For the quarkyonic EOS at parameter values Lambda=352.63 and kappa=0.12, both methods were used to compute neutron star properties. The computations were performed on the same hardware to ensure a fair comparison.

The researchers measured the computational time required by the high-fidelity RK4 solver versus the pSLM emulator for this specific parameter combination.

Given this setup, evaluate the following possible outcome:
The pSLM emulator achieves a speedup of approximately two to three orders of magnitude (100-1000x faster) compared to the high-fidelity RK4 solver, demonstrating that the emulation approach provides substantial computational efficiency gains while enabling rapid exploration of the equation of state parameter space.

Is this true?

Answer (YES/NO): NO